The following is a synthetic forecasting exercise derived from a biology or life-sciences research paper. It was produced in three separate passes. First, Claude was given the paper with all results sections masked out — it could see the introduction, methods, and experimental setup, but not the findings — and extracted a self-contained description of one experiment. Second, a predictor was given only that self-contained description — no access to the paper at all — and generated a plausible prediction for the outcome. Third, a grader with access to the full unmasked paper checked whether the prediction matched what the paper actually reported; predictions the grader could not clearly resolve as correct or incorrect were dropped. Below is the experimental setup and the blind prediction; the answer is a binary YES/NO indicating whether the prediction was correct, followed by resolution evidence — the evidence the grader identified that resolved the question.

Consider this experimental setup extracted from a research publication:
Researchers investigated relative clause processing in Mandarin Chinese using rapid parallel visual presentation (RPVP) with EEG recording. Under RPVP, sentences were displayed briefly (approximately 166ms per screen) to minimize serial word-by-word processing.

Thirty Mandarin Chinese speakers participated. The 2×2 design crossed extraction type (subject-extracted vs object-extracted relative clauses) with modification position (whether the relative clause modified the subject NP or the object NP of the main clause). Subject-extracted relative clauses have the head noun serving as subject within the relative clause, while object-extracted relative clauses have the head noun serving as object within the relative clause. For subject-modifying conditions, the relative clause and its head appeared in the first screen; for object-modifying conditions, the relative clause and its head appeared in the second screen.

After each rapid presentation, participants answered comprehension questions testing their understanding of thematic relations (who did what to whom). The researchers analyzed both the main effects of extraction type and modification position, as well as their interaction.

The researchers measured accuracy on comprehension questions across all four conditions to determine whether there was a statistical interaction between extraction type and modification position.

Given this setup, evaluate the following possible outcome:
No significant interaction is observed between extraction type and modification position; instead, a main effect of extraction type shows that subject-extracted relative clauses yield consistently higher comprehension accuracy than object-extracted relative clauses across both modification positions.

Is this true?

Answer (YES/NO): NO